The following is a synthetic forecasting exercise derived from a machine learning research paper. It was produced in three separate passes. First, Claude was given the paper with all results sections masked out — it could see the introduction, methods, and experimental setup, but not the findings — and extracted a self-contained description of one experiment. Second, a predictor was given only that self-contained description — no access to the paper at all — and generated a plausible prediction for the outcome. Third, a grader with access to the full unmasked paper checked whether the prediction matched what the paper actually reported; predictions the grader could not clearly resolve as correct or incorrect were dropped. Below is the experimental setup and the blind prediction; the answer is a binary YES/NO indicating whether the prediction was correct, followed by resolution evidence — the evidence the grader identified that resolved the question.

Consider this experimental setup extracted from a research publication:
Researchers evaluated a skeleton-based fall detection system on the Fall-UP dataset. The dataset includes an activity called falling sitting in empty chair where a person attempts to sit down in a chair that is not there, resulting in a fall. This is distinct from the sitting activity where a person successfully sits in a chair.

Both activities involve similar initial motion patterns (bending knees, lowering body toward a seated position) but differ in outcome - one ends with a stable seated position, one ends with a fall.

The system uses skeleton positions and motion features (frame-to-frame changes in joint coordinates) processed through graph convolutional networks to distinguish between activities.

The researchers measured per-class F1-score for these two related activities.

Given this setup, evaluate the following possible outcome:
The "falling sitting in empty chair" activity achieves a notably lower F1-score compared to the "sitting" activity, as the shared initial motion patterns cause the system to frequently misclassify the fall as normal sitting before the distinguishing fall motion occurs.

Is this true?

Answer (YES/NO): NO